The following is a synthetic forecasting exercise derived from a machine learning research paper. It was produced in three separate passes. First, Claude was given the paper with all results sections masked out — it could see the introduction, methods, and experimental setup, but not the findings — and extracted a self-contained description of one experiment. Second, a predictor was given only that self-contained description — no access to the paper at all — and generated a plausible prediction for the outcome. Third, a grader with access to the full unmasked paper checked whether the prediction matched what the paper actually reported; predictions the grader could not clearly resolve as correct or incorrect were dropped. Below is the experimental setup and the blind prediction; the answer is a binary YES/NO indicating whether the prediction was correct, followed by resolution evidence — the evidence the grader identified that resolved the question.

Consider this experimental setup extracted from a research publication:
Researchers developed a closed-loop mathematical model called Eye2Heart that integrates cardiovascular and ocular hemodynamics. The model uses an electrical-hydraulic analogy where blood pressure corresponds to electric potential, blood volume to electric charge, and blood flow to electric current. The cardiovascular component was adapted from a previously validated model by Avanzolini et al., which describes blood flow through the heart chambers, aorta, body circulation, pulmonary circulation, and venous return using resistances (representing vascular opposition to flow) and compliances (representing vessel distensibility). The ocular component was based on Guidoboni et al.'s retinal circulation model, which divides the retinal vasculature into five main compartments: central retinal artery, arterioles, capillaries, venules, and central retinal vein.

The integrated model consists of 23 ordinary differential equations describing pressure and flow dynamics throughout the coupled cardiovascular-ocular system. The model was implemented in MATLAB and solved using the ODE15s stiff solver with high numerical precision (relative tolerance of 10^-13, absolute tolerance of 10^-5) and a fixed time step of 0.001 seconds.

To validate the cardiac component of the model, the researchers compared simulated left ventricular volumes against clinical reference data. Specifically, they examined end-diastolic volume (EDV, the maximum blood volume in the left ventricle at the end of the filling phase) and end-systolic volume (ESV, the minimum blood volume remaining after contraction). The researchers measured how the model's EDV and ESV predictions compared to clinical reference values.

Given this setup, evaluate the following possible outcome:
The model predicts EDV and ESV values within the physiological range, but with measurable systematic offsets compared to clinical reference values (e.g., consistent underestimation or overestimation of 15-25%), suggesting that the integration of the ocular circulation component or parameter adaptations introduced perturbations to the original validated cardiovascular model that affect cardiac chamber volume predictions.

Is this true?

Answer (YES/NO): NO